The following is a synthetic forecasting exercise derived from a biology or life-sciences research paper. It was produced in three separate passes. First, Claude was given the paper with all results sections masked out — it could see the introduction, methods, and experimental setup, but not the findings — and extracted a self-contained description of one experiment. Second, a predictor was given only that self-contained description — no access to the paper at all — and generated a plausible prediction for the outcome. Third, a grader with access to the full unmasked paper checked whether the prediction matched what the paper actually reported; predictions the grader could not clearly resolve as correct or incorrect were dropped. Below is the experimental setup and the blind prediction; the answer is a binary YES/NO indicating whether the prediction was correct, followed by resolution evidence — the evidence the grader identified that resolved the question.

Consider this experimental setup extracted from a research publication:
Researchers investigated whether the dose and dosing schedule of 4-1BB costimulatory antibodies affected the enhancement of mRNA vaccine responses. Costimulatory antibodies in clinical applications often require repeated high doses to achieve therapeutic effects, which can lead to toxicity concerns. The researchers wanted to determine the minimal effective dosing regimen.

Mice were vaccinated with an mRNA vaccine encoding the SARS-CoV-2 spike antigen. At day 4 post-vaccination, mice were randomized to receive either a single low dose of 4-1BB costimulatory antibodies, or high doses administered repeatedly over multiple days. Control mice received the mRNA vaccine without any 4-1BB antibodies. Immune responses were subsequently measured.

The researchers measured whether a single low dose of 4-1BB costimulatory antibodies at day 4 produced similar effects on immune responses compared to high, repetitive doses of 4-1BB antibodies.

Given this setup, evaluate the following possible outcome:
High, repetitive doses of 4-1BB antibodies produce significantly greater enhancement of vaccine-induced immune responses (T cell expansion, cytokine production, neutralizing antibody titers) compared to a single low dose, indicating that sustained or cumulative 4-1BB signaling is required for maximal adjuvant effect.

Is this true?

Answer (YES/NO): NO